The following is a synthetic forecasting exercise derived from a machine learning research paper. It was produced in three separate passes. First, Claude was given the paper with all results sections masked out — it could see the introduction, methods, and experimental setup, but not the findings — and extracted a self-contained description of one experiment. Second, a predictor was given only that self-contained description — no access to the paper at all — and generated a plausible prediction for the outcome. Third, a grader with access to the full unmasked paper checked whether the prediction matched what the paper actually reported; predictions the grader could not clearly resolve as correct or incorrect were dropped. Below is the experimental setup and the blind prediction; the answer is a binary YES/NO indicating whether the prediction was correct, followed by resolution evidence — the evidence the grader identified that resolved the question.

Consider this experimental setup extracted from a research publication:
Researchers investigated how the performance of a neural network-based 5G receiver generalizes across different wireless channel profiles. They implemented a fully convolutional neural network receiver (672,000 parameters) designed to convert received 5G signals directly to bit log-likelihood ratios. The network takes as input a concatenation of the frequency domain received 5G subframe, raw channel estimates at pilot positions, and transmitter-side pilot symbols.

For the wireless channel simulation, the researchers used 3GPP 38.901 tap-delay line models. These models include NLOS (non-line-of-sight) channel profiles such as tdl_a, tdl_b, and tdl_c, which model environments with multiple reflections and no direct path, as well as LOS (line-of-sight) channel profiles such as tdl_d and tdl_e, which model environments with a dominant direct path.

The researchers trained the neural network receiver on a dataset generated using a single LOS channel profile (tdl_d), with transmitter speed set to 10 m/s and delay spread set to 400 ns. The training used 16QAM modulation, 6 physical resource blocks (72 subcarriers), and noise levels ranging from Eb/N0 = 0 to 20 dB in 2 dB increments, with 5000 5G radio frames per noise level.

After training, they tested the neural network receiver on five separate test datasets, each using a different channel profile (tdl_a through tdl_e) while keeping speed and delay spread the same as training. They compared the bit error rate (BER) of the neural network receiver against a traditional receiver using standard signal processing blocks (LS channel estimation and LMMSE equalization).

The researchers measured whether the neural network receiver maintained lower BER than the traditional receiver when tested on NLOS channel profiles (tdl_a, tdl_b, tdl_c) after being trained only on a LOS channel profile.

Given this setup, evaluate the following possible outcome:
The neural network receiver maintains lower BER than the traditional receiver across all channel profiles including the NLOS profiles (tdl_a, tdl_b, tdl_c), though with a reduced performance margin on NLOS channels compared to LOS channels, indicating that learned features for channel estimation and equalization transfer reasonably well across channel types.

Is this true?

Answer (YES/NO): NO